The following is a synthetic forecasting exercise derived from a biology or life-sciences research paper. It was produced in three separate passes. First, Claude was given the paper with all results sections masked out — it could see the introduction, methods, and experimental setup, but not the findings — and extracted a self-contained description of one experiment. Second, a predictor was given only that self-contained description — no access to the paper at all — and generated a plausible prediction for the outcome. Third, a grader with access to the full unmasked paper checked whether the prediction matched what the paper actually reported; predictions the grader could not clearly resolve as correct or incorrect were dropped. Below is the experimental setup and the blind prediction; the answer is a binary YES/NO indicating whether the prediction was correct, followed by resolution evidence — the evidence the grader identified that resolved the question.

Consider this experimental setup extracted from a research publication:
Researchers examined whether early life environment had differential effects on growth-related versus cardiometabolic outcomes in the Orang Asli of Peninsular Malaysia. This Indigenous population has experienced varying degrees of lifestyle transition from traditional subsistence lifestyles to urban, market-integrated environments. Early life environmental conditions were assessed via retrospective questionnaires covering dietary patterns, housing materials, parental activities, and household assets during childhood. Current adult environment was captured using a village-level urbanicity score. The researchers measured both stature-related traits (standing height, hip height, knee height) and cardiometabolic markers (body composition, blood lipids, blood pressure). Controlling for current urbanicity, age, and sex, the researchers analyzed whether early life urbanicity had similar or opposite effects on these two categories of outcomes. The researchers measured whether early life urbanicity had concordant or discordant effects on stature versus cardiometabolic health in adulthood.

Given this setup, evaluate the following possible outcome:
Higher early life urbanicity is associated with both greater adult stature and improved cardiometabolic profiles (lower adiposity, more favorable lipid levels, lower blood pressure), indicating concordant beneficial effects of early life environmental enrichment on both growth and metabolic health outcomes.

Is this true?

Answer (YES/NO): NO